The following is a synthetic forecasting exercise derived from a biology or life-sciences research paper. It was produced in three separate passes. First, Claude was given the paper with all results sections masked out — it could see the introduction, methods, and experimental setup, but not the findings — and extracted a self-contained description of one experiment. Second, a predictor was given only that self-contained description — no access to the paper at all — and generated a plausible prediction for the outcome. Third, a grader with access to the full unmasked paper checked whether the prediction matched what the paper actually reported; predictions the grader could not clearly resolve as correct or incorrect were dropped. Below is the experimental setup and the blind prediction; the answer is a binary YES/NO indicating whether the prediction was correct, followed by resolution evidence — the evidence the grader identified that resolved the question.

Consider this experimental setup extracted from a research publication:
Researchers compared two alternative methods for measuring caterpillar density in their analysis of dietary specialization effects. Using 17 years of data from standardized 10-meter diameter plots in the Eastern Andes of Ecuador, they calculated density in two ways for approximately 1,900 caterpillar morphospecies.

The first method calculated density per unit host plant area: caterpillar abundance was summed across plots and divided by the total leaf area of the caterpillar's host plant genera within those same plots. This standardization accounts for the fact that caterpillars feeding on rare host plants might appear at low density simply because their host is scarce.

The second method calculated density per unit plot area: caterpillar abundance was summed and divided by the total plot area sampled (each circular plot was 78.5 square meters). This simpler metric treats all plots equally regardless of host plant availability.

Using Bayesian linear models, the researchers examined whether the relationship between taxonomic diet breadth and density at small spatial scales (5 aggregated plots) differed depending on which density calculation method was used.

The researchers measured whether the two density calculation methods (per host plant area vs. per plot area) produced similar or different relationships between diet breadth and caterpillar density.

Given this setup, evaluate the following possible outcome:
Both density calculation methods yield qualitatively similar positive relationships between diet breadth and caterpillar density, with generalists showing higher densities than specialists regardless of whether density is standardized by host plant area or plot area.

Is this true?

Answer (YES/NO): NO